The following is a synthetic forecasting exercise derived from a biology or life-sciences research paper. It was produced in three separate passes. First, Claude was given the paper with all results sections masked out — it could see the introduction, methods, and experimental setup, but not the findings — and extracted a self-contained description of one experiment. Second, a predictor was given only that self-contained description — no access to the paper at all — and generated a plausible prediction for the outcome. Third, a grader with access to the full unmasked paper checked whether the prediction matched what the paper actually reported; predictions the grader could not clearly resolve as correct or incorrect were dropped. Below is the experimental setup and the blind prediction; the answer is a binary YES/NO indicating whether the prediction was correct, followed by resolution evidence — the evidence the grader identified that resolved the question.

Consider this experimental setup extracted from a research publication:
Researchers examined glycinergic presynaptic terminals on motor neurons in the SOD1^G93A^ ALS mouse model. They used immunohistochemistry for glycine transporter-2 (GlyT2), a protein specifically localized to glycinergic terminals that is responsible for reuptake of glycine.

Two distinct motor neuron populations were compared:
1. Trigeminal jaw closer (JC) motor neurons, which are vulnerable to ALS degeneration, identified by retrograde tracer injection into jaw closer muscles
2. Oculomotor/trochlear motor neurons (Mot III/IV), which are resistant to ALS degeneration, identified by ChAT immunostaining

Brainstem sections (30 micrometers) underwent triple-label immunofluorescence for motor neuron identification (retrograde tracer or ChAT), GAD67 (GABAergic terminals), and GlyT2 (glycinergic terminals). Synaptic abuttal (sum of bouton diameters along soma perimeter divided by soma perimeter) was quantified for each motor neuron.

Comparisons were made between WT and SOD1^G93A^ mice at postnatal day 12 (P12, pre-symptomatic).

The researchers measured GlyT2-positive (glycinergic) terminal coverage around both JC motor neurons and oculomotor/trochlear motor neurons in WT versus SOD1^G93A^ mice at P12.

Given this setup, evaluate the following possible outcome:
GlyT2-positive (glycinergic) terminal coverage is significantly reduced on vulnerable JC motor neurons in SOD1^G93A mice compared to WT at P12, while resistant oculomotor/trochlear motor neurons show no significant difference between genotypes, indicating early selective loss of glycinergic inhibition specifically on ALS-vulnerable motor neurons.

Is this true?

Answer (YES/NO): NO